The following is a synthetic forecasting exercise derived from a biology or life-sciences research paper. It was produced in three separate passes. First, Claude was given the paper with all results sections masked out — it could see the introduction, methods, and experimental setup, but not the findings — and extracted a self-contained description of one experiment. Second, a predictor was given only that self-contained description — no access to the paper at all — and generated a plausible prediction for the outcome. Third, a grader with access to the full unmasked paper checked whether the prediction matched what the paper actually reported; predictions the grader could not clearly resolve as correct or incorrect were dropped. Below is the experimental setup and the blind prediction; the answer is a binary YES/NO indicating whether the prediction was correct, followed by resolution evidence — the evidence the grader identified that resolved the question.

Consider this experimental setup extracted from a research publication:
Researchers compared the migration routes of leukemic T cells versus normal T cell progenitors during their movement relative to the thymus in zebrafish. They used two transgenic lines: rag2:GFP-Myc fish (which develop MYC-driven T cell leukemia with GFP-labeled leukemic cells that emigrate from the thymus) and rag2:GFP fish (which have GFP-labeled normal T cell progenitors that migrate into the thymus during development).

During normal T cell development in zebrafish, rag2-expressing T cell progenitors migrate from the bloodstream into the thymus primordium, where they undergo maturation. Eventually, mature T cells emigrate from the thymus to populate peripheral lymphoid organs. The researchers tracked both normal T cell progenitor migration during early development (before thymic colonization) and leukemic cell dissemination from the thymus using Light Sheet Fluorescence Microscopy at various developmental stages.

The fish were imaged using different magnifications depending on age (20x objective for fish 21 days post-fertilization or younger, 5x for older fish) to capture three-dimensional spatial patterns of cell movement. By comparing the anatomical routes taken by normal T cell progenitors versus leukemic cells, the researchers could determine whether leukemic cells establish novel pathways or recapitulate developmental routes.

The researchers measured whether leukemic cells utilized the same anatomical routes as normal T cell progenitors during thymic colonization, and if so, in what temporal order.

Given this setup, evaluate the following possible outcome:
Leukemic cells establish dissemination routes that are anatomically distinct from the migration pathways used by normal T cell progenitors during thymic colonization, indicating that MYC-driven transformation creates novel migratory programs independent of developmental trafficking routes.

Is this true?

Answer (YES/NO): NO